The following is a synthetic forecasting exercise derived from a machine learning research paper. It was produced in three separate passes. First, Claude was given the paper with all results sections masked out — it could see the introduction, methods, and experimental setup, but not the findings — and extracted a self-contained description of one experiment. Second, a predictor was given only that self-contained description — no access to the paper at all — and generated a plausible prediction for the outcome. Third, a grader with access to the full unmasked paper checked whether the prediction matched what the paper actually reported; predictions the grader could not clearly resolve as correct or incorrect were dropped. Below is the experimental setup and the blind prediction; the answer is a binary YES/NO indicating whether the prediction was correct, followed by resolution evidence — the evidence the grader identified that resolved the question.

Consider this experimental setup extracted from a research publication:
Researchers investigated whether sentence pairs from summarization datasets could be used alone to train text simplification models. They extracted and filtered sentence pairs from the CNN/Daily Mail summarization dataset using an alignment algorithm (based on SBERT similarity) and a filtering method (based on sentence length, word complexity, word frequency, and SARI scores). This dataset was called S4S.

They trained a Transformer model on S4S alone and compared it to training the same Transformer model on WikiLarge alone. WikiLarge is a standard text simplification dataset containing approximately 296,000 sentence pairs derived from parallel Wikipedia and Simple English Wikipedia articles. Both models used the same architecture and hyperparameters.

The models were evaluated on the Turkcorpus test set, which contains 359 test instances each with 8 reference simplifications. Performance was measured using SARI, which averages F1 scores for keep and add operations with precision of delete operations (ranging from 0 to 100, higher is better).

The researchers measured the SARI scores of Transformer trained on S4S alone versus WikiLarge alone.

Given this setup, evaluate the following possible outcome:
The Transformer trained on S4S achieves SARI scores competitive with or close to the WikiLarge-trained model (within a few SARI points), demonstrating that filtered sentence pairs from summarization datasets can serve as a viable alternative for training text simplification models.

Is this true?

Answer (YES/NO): NO